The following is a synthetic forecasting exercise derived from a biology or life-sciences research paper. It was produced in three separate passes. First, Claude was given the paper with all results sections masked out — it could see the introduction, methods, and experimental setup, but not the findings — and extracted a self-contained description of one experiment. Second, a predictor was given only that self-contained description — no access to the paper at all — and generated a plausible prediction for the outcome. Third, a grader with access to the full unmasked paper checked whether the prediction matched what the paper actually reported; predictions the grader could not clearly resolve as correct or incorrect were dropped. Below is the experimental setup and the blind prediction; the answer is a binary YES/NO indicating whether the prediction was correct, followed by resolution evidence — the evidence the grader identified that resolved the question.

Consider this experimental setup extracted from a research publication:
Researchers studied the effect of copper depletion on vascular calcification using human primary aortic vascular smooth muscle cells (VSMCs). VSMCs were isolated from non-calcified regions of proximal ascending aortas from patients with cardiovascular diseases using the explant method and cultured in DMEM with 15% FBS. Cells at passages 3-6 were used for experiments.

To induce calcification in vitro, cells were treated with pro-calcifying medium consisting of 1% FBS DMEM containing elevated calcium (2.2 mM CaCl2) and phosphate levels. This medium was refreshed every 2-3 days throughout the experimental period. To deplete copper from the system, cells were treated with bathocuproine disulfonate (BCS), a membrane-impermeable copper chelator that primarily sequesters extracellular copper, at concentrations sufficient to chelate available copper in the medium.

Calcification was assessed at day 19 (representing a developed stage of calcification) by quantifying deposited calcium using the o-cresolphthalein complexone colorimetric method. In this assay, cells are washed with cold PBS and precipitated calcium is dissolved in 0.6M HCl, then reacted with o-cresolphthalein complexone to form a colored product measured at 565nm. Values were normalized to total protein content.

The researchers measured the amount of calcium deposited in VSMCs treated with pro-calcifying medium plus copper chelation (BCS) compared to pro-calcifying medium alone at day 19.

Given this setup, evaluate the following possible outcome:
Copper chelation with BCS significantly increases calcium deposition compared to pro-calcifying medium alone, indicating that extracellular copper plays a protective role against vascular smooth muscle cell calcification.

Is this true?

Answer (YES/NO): YES